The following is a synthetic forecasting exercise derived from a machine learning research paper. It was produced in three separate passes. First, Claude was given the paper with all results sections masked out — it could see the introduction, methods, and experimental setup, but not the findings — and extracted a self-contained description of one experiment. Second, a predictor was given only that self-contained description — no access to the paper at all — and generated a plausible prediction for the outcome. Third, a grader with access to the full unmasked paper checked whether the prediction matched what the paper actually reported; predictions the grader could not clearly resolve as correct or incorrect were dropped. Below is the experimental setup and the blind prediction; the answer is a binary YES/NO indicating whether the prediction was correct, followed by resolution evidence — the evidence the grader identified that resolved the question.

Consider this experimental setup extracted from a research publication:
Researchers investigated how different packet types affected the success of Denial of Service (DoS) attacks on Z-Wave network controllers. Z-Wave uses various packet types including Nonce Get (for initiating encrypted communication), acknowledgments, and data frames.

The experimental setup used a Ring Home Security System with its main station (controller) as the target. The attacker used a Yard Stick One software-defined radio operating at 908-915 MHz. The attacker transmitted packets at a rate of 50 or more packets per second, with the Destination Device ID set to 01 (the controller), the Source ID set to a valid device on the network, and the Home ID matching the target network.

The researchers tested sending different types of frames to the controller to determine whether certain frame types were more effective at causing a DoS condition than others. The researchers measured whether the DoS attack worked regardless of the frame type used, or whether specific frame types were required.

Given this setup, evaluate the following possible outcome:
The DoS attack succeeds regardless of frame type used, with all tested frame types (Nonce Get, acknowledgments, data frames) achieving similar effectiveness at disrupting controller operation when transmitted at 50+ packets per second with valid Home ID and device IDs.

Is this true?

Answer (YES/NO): YES